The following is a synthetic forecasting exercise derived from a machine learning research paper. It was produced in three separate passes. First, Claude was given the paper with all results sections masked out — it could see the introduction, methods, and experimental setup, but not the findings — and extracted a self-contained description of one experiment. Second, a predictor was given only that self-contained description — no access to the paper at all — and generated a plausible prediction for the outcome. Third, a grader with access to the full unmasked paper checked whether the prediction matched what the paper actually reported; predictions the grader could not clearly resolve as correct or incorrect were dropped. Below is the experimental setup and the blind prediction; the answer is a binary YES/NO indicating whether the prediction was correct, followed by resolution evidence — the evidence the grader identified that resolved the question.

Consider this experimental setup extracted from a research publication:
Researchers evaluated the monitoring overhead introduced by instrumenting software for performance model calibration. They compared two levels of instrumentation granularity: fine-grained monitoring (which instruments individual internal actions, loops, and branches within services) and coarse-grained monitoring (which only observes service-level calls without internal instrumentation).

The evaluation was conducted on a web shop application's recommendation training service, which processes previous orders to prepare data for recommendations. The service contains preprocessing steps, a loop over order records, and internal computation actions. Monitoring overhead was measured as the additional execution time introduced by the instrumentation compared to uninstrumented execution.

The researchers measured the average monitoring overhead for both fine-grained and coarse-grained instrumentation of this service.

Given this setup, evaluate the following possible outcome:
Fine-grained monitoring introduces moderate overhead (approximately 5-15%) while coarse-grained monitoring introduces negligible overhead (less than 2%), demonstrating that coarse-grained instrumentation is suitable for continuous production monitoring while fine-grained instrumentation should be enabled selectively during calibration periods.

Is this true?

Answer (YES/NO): NO